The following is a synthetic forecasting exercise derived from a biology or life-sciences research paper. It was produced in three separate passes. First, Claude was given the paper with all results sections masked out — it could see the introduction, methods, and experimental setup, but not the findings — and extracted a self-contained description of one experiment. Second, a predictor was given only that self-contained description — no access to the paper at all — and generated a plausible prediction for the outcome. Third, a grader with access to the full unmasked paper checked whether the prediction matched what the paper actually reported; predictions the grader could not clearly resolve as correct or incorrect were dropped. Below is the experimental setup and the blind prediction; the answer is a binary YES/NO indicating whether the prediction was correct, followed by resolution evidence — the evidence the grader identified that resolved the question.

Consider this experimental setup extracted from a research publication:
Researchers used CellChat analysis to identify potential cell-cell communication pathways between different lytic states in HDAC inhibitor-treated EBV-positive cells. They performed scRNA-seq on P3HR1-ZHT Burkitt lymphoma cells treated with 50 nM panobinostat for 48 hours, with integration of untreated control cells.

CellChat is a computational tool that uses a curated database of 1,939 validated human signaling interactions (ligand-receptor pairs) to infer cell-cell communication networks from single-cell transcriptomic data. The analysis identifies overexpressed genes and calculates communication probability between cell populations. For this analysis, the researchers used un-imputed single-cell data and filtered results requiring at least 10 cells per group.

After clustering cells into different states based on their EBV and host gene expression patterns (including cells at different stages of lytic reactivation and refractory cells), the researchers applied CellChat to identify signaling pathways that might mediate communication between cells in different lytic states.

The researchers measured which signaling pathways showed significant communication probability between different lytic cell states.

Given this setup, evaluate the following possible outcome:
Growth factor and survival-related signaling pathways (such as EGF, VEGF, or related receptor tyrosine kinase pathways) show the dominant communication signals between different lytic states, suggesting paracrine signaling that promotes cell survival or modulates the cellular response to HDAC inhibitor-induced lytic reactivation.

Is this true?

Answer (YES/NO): NO